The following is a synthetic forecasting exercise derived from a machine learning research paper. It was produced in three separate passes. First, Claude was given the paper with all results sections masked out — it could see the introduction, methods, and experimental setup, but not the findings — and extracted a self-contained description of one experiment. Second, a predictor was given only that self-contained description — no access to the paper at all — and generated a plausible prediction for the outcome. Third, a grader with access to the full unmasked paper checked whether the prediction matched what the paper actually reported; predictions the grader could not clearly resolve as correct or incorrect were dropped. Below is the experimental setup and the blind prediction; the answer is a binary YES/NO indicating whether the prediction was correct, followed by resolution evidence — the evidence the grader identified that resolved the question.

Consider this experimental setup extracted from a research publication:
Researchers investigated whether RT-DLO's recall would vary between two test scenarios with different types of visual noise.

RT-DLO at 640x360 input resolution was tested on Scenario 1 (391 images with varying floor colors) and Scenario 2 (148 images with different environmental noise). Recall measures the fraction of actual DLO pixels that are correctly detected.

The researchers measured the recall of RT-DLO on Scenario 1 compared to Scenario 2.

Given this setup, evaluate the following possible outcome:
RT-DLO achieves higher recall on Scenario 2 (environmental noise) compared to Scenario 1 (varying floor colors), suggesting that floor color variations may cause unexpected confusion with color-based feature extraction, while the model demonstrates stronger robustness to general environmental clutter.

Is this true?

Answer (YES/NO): NO